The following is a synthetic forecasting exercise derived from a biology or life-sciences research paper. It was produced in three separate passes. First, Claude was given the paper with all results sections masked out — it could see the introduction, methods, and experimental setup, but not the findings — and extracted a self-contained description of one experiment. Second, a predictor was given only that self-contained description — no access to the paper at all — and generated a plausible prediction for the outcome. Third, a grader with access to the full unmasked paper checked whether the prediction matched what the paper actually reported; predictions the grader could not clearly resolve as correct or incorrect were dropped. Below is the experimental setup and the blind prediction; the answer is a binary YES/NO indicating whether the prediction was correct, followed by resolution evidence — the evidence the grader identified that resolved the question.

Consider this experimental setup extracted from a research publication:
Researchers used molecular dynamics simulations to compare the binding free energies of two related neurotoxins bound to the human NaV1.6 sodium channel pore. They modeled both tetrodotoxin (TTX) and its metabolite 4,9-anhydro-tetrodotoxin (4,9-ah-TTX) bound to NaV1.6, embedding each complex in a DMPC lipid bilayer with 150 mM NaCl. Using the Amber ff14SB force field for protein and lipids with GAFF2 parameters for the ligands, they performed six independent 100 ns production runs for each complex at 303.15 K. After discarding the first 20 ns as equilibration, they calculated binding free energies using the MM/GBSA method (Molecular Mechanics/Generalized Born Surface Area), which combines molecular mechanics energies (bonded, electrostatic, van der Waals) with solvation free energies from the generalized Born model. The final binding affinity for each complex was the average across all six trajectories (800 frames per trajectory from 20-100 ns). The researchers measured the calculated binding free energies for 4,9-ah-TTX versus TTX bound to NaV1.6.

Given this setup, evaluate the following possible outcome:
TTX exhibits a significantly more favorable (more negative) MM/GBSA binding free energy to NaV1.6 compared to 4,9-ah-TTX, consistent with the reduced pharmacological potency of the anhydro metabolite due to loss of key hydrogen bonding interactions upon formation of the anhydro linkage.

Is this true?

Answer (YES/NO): YES